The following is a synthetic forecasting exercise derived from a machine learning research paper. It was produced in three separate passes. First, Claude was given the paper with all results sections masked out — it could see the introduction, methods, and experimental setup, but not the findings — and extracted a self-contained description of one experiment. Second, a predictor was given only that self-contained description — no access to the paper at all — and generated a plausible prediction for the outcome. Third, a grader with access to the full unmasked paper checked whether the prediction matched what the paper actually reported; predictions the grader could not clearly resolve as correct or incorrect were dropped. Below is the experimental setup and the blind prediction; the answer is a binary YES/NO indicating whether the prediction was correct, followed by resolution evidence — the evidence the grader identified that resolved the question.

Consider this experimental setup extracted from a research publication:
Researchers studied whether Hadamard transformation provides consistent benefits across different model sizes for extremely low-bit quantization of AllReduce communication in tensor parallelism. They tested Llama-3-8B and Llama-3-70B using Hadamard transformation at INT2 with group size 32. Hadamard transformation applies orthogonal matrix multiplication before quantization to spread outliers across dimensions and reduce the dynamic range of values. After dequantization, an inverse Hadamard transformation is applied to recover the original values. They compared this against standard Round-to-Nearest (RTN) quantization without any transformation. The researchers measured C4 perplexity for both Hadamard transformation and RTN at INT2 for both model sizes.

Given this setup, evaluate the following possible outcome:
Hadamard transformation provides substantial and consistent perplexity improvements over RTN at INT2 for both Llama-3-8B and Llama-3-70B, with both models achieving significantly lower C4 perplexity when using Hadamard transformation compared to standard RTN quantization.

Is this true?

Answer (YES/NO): NO